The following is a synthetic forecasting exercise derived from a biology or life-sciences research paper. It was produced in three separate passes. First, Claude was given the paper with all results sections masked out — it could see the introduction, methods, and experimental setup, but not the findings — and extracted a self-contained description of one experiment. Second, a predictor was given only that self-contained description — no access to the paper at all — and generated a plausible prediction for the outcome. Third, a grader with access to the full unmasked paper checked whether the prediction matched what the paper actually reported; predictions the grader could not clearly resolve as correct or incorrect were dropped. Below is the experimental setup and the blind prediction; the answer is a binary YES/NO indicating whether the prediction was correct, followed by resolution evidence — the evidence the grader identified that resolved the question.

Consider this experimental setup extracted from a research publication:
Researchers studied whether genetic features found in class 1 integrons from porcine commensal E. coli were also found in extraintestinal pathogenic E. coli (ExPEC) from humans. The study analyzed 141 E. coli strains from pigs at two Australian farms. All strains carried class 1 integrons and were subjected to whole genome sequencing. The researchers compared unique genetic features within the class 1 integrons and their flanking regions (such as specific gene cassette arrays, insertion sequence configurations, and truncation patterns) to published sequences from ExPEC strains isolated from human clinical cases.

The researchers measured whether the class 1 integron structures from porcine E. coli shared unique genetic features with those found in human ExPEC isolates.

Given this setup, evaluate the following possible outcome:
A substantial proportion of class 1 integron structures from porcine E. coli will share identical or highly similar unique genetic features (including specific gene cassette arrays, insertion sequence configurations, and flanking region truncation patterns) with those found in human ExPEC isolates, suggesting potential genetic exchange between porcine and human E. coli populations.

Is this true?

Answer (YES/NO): NO